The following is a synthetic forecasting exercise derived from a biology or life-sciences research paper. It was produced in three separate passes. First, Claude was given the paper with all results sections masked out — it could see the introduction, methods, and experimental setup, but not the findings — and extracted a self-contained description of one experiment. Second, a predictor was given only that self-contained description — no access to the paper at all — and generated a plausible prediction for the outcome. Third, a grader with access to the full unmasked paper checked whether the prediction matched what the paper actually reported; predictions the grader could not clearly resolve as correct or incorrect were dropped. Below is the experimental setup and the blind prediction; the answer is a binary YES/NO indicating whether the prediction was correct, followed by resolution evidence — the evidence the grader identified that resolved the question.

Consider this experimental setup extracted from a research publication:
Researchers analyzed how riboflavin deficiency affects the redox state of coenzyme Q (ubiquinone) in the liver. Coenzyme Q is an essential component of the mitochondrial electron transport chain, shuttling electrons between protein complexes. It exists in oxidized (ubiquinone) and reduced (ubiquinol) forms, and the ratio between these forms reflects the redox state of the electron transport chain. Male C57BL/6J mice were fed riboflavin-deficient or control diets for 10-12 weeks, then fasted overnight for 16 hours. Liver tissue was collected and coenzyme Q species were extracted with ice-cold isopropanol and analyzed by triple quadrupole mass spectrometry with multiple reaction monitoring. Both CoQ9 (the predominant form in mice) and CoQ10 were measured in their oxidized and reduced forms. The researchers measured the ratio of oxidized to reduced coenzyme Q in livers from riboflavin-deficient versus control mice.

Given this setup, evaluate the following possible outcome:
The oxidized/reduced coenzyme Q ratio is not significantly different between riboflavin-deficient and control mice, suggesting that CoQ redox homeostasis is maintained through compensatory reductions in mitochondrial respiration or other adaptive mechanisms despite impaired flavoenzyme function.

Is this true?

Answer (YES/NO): NO